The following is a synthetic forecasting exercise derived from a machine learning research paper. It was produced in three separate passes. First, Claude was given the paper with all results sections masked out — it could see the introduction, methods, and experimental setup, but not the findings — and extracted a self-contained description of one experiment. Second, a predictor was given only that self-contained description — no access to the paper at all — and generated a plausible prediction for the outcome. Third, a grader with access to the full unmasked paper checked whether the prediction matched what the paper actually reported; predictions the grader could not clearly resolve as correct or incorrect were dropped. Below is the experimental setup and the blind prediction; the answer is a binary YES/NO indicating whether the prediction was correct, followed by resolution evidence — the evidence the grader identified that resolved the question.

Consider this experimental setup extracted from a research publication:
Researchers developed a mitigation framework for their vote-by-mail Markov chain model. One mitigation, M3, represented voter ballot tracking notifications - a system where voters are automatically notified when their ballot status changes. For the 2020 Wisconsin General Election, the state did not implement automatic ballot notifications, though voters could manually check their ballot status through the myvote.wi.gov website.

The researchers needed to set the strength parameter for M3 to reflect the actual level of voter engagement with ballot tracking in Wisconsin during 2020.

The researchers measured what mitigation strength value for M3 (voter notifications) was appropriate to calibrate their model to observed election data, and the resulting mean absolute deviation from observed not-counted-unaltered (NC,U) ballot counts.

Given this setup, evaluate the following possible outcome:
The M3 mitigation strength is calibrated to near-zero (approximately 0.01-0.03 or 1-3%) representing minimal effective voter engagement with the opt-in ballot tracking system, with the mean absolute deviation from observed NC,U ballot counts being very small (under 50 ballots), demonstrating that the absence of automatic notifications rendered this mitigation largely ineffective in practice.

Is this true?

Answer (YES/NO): YES